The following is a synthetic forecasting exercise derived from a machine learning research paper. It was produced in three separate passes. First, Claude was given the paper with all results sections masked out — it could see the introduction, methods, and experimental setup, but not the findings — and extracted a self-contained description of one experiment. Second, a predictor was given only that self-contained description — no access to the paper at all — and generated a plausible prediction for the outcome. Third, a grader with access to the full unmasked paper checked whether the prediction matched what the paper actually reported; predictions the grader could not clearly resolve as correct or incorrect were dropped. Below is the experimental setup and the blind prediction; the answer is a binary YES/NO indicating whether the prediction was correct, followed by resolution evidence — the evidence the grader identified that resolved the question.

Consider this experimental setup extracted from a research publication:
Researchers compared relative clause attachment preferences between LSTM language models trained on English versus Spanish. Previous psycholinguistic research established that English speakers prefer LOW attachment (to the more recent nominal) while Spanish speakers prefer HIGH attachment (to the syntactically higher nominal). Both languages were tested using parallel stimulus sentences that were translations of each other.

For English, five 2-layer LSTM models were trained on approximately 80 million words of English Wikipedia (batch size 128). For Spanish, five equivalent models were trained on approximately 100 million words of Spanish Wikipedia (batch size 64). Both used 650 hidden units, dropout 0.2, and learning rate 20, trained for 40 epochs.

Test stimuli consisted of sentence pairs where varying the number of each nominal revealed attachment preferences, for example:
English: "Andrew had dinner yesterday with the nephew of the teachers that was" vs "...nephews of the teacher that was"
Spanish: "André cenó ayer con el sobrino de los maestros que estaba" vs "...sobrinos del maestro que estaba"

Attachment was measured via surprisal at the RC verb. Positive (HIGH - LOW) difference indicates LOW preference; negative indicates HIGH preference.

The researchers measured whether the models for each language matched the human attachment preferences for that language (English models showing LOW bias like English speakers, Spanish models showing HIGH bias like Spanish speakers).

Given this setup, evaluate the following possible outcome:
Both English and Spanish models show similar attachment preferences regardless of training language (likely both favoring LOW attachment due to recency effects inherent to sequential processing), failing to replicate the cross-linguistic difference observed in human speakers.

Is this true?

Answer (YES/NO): YES